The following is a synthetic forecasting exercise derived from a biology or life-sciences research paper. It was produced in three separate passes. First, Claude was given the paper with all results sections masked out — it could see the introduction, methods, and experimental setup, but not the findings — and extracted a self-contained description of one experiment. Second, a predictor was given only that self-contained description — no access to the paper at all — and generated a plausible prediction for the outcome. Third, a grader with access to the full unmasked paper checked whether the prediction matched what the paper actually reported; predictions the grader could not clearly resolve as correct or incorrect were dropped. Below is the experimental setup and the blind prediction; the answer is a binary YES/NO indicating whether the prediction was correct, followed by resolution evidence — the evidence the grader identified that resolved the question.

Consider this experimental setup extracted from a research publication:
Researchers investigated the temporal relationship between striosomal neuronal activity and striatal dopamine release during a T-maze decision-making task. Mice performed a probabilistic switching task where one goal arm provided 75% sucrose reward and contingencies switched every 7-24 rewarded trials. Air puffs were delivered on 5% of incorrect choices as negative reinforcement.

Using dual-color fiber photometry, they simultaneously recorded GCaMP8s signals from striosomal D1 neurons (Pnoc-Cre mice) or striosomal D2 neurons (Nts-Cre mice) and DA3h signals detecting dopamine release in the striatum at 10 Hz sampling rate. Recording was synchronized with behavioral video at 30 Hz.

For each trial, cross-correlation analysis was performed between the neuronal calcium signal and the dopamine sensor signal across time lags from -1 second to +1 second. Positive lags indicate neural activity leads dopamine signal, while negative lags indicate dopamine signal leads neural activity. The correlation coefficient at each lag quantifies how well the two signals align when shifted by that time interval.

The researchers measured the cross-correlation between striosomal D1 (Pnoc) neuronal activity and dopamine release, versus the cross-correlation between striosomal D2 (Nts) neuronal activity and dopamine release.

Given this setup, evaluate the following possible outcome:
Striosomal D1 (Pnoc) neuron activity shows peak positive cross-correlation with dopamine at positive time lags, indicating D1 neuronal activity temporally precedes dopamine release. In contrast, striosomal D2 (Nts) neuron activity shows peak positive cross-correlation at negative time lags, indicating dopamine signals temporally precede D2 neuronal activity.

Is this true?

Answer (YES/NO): NO